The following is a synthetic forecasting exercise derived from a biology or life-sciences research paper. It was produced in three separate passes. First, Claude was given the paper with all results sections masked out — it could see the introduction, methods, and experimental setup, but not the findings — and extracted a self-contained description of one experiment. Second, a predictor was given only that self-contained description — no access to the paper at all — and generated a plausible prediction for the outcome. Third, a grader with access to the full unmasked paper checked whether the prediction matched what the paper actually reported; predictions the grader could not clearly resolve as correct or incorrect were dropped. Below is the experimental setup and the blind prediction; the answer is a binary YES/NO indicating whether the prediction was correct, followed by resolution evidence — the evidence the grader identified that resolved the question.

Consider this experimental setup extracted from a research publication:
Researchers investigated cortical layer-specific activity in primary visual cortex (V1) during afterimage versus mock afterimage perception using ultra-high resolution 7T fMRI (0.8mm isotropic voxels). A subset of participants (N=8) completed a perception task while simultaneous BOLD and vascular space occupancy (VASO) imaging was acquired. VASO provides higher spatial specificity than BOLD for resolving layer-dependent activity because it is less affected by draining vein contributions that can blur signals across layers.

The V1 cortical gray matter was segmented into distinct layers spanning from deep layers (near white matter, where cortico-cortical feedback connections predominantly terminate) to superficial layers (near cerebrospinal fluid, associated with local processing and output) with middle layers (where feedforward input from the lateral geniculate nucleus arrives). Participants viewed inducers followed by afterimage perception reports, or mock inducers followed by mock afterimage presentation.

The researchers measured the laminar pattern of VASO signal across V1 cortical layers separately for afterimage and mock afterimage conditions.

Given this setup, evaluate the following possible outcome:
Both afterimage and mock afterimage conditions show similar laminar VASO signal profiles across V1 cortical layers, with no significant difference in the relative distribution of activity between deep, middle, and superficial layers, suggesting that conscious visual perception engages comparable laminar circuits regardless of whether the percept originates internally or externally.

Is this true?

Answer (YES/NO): NO